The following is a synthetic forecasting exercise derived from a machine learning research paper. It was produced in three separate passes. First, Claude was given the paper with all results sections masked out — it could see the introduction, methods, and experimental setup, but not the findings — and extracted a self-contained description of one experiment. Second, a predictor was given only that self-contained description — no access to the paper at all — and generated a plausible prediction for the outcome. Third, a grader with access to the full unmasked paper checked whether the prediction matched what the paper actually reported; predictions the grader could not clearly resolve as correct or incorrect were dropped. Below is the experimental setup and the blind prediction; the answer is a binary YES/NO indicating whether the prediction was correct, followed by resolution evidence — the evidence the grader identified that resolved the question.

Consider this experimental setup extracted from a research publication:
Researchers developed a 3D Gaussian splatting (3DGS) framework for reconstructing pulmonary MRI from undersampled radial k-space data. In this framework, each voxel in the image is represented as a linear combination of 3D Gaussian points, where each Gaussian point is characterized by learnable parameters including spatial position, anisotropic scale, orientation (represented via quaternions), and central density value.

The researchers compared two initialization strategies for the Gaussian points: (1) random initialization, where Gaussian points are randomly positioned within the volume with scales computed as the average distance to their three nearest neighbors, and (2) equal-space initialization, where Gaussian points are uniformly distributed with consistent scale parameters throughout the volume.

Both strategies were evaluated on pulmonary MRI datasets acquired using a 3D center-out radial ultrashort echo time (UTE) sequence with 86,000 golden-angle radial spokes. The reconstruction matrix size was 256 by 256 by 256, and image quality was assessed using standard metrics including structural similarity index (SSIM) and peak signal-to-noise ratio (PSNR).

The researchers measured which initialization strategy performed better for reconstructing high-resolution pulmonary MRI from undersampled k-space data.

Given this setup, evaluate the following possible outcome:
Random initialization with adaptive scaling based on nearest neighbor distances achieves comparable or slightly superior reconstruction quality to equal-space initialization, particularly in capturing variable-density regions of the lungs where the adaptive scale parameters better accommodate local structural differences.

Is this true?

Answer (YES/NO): NO